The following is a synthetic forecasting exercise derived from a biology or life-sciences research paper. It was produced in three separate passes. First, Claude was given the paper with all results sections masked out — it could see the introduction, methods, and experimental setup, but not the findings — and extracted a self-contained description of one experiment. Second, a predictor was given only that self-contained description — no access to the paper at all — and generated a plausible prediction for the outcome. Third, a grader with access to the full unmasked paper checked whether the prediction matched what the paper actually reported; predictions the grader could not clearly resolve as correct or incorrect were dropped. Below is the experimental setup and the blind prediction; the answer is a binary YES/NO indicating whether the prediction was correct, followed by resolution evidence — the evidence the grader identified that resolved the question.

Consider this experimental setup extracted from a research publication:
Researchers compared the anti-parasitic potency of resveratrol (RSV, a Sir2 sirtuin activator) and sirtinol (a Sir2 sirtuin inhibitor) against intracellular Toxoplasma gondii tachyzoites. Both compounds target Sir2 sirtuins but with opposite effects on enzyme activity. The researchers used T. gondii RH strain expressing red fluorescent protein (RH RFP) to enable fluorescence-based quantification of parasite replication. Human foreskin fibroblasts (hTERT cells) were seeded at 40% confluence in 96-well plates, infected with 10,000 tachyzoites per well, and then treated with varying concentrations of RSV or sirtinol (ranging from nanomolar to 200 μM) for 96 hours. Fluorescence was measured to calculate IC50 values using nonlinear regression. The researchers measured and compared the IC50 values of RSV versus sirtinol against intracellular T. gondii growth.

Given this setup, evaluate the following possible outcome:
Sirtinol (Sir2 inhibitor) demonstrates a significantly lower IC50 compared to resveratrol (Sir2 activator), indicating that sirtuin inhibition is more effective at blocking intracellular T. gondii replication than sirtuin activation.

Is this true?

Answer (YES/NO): YES